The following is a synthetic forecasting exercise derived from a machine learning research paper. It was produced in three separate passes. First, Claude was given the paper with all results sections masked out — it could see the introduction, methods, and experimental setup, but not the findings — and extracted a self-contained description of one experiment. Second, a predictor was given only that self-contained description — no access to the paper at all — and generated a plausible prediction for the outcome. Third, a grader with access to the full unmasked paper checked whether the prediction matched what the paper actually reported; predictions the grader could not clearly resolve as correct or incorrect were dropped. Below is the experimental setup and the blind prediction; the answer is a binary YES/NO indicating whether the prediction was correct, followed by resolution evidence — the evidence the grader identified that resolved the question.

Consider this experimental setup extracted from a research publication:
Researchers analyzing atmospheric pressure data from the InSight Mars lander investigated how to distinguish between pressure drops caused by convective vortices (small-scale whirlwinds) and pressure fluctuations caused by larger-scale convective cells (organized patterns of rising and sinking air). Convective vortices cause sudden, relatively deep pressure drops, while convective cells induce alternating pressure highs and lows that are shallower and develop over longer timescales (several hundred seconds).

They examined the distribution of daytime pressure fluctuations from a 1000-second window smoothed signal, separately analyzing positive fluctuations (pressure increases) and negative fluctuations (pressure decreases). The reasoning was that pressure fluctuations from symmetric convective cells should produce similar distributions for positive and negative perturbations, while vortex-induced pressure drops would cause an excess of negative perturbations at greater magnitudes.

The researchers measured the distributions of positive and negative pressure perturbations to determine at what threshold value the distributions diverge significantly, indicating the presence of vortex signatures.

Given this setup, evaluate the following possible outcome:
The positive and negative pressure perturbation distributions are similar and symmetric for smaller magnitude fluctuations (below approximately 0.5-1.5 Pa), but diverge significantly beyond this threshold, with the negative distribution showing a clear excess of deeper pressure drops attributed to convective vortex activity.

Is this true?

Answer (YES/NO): NO